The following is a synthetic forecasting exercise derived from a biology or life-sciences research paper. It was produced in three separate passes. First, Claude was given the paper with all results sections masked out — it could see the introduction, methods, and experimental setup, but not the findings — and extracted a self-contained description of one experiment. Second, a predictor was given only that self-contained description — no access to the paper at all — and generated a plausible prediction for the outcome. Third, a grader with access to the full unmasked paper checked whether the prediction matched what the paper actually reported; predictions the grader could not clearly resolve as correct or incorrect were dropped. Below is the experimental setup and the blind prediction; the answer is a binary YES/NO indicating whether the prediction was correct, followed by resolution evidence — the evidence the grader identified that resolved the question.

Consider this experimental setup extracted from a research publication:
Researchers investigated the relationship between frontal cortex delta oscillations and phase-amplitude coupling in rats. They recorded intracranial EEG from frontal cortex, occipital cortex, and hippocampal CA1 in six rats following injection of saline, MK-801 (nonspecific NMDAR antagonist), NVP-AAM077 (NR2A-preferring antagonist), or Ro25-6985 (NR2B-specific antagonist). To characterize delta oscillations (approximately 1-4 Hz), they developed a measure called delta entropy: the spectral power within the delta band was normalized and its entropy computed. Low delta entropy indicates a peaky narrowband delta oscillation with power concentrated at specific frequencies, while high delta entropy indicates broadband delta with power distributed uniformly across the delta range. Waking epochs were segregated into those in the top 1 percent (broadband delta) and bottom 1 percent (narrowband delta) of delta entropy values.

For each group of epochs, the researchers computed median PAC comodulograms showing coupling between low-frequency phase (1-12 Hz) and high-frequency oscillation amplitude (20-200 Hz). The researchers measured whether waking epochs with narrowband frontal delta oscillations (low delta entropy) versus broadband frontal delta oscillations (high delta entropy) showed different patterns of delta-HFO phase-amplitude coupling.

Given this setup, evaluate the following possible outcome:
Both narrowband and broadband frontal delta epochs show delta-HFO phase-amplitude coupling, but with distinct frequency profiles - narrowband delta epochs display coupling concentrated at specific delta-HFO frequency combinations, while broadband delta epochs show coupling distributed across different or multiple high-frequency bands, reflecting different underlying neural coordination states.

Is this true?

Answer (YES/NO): NO